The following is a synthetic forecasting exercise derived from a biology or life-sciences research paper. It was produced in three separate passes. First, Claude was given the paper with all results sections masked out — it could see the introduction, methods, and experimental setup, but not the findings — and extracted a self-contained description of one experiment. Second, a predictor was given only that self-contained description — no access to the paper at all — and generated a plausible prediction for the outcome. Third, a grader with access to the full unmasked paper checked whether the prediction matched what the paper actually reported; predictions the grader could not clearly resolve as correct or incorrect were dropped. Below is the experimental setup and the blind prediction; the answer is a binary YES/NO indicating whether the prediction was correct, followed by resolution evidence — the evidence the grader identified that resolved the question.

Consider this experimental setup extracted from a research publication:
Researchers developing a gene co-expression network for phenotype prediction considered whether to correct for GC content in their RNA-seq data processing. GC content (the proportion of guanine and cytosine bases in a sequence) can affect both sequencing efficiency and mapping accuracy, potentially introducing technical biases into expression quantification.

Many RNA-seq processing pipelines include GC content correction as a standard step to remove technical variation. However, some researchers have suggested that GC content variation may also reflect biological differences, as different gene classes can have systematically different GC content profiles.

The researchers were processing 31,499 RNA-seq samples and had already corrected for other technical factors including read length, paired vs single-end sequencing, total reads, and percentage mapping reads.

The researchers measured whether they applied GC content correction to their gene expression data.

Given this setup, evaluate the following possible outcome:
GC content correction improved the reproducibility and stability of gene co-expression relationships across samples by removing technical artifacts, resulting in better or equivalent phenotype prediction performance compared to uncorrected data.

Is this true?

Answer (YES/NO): NO